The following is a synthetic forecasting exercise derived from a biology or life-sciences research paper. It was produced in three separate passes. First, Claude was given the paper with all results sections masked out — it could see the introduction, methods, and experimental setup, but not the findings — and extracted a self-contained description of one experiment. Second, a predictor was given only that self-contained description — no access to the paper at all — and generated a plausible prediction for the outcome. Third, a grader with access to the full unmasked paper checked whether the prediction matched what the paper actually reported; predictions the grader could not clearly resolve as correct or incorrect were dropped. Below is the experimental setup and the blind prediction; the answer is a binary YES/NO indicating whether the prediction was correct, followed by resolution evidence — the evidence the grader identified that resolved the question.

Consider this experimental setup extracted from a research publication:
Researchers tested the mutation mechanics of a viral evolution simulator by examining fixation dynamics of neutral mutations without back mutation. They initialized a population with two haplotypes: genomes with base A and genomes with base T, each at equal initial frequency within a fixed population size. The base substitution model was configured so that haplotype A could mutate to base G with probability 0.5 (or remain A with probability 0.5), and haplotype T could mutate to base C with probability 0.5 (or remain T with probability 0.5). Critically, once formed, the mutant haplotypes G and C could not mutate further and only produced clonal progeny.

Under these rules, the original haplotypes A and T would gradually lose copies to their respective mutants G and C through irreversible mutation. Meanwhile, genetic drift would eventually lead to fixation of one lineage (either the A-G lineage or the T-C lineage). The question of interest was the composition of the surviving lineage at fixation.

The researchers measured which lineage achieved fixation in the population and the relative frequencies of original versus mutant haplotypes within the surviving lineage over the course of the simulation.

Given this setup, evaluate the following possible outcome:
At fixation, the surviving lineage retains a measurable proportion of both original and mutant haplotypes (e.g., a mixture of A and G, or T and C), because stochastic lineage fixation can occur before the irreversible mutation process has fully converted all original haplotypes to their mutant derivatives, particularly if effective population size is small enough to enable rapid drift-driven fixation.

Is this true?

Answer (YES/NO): NO